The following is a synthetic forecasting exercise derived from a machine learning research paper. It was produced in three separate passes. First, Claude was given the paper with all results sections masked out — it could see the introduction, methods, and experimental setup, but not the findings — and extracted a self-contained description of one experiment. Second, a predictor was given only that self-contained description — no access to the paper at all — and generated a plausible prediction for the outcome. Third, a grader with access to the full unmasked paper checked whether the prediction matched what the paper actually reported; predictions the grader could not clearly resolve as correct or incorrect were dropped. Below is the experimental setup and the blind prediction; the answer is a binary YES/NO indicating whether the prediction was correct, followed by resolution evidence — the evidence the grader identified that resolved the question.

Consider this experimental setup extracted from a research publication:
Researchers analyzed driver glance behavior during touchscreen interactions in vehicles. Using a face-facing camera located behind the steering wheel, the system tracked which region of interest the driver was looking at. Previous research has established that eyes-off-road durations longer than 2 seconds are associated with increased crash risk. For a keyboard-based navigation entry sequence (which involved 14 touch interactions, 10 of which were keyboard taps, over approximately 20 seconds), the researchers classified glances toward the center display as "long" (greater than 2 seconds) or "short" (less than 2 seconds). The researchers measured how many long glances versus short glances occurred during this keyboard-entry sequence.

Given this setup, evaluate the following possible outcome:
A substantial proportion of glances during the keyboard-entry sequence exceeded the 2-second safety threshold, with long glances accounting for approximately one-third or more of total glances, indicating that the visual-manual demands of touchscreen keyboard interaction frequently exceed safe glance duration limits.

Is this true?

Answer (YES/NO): YES